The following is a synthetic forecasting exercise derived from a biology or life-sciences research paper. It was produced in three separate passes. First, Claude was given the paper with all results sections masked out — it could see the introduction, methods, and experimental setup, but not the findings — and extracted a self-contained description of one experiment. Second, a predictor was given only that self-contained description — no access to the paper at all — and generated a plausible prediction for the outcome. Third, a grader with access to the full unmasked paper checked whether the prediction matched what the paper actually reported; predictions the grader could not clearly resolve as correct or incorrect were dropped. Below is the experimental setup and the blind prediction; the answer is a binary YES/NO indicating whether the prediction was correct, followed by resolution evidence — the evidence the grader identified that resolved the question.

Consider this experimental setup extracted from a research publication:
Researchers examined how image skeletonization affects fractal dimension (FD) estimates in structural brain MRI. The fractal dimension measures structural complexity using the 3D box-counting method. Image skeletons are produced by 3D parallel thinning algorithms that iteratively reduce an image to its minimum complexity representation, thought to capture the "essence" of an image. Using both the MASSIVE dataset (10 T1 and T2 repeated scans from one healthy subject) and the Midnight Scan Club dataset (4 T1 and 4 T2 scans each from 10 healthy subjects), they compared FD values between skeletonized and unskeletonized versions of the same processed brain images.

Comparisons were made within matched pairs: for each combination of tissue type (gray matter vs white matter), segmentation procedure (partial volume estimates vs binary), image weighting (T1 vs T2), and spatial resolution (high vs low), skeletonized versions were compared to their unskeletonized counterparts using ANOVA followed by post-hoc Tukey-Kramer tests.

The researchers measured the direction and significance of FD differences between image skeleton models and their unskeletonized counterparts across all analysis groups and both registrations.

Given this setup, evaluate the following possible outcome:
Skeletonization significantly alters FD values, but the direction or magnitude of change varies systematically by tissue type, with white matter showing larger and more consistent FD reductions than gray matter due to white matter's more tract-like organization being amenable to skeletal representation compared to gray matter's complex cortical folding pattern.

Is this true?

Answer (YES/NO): NO